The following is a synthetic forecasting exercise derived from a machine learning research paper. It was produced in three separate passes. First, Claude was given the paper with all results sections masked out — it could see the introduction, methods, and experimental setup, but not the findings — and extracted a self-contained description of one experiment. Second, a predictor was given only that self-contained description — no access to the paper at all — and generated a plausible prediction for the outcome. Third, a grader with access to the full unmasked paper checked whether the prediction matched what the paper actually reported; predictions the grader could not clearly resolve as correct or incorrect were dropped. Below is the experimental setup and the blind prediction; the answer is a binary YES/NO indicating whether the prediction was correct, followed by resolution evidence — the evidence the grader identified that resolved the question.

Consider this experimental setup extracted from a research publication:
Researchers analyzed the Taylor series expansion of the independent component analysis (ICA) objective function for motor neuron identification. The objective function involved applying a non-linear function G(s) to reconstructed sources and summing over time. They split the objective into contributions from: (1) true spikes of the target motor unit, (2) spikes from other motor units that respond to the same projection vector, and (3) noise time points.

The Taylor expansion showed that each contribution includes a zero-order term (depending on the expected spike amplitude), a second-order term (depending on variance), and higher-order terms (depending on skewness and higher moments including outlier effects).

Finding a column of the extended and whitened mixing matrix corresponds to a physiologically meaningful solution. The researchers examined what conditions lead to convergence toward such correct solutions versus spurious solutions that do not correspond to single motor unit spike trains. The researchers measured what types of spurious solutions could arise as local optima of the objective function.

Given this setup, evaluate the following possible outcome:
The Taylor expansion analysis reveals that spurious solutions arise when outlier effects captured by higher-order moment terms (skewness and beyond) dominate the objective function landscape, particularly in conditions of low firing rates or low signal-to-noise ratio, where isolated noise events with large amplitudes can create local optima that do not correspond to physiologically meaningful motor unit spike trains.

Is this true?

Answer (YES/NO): NO